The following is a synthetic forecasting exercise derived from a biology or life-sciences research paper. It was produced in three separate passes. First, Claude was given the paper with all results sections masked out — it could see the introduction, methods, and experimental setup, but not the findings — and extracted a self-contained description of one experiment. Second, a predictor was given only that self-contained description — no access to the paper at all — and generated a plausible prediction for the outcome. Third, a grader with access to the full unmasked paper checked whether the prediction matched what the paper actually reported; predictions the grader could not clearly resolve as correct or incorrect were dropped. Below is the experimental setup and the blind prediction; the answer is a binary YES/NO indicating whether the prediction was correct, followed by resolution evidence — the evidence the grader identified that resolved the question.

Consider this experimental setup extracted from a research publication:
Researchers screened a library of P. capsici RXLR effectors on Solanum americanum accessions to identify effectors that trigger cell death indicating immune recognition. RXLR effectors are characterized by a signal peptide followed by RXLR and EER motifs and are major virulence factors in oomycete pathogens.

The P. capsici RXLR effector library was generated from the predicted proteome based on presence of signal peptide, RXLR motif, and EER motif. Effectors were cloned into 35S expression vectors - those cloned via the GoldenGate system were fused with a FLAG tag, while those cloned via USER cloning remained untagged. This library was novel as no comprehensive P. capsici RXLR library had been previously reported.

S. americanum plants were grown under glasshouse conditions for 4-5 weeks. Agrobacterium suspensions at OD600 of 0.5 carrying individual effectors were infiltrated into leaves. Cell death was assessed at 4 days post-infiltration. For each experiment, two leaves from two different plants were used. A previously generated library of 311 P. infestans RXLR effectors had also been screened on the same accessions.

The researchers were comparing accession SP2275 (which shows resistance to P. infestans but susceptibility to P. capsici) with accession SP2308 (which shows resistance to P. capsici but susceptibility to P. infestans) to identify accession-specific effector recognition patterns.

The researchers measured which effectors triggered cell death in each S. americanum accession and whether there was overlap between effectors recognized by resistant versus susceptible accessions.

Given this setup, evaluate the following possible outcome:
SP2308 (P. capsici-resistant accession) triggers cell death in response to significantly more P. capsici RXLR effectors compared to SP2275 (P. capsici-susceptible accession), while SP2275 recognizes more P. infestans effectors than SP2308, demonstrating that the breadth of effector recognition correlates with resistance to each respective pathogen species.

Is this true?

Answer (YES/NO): NO